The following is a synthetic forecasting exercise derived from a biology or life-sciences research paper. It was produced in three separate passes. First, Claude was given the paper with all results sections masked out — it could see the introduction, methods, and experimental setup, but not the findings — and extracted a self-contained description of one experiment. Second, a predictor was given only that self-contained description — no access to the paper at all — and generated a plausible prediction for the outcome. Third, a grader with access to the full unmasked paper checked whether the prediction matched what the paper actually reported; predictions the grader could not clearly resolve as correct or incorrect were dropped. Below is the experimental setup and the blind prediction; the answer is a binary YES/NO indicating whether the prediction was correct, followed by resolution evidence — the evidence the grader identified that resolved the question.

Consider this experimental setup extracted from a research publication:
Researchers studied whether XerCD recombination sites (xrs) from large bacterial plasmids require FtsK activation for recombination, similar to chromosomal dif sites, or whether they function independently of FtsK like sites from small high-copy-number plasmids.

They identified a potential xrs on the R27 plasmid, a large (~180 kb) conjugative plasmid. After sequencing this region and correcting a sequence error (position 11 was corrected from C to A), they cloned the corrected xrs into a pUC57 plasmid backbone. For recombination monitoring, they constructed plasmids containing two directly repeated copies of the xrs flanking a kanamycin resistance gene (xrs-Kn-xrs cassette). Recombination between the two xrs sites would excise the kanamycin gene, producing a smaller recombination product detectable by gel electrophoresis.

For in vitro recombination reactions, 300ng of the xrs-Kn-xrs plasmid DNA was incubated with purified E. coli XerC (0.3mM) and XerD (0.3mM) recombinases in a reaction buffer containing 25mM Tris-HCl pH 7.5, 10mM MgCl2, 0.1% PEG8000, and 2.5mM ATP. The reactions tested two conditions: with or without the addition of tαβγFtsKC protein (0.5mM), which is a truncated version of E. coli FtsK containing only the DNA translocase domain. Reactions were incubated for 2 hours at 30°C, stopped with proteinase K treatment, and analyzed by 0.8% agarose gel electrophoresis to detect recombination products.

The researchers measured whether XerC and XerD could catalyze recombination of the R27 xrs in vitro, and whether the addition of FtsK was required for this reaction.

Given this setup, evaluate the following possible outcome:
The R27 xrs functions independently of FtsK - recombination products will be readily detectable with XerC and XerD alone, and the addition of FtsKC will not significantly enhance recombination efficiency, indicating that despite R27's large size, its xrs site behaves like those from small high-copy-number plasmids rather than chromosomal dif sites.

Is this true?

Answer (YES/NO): NO